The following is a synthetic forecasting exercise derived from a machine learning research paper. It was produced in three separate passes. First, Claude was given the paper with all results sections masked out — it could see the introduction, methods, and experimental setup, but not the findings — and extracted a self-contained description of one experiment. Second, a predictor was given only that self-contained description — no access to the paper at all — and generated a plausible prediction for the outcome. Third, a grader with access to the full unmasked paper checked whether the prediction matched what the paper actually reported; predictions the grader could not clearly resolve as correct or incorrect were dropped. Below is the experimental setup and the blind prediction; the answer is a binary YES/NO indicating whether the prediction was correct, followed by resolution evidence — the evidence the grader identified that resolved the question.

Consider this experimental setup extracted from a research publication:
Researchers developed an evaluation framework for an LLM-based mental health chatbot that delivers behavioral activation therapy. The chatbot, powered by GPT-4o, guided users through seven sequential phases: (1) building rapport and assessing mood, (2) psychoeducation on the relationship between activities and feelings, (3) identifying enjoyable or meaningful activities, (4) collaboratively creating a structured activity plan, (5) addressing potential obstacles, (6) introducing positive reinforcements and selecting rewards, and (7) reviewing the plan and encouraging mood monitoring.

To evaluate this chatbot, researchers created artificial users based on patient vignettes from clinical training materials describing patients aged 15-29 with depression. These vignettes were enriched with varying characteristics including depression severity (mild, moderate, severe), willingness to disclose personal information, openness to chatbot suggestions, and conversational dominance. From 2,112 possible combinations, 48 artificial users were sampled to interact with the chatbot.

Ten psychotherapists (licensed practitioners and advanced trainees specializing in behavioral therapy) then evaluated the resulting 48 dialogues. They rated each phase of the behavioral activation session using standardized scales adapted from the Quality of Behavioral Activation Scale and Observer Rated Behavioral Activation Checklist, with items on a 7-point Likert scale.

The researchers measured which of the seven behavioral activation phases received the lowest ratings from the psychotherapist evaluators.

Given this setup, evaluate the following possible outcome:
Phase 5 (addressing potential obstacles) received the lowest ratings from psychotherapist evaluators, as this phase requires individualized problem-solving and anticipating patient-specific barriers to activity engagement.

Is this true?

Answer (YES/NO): NO